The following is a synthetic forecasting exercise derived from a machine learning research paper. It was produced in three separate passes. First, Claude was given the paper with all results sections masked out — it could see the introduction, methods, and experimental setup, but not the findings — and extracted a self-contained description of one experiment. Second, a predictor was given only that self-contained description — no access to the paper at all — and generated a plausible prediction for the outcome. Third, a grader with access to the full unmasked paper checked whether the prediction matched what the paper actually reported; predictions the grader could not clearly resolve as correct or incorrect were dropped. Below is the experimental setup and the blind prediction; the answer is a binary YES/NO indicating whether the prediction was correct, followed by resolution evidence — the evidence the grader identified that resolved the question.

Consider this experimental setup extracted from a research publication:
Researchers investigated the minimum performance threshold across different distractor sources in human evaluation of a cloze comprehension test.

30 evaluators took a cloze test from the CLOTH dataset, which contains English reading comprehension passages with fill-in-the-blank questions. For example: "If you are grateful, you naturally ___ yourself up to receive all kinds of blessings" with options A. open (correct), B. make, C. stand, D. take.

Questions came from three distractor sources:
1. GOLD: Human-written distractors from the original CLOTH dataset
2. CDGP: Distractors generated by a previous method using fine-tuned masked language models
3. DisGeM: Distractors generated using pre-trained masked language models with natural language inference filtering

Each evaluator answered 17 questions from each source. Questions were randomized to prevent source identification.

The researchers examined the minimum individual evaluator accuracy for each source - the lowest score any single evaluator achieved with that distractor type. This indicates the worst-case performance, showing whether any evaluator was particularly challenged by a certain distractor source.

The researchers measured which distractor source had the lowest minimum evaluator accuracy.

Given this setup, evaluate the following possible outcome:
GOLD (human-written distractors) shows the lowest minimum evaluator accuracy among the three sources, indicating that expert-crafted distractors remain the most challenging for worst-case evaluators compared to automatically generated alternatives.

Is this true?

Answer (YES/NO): NO